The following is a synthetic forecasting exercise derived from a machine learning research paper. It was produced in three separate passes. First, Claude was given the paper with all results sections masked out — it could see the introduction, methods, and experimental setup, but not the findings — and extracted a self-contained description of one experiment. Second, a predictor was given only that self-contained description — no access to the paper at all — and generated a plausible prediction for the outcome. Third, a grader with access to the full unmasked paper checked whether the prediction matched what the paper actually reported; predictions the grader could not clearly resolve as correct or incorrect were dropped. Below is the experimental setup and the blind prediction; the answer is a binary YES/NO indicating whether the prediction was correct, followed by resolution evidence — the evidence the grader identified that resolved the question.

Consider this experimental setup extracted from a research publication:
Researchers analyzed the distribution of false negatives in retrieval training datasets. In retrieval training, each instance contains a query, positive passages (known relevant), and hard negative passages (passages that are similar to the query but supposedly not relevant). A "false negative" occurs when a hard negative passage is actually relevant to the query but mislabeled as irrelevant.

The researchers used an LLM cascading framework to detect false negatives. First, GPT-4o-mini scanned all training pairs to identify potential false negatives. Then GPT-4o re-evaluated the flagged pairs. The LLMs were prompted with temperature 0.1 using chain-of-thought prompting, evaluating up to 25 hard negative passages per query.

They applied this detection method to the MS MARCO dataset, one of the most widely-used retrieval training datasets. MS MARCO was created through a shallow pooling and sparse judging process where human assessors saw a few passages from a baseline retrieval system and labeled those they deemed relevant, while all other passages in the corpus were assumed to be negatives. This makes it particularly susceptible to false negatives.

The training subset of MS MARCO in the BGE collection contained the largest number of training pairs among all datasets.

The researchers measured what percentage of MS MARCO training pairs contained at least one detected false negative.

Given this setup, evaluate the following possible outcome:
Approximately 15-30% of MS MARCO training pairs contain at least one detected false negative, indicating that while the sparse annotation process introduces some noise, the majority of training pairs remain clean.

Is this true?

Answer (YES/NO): NO